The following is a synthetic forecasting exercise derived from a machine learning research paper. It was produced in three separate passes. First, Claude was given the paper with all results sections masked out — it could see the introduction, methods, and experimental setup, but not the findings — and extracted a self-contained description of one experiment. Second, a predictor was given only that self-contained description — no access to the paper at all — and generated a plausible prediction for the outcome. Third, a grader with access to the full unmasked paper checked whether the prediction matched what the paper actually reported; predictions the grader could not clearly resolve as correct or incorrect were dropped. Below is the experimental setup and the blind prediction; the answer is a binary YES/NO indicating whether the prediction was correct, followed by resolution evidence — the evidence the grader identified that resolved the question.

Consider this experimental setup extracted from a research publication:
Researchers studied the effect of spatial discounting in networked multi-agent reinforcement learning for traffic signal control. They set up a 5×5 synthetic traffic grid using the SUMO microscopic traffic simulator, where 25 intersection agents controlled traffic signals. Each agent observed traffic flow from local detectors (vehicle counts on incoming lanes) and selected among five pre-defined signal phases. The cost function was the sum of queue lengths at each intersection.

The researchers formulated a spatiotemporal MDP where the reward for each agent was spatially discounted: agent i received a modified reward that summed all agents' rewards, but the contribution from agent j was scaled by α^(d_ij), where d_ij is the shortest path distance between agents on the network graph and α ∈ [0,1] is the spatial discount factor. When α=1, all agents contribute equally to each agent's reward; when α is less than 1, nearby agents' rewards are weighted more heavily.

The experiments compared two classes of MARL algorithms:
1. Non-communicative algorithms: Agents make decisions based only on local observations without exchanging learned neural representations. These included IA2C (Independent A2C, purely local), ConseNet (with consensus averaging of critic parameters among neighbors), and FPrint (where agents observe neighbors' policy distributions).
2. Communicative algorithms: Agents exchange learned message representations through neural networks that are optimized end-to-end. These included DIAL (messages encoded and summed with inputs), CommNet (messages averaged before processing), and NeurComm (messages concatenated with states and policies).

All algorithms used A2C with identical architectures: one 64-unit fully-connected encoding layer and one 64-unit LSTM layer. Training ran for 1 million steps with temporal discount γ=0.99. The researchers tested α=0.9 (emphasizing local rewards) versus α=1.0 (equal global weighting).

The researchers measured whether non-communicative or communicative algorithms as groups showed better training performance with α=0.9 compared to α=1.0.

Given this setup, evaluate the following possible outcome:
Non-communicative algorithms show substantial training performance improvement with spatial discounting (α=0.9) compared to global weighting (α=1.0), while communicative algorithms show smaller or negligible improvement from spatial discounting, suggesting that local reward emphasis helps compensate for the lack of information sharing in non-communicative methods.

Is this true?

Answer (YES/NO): YES